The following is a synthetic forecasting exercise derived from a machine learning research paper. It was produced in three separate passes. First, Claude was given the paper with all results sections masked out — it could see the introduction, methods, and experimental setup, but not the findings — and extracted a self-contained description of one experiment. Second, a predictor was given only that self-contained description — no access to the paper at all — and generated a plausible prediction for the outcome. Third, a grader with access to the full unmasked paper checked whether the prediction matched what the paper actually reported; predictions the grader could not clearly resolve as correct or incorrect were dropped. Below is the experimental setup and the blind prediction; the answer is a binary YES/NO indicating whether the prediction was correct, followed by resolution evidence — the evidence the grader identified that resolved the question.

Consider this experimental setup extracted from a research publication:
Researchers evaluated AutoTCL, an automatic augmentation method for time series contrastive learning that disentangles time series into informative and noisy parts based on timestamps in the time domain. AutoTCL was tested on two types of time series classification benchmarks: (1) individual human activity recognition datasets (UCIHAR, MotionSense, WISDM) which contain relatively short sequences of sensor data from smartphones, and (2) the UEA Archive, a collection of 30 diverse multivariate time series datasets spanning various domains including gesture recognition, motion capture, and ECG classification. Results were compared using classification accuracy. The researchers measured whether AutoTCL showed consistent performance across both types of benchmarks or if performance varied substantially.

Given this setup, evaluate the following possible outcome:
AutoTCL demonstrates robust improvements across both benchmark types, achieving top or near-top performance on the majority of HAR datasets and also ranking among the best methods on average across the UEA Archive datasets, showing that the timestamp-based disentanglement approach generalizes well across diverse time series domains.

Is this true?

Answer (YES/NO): NO